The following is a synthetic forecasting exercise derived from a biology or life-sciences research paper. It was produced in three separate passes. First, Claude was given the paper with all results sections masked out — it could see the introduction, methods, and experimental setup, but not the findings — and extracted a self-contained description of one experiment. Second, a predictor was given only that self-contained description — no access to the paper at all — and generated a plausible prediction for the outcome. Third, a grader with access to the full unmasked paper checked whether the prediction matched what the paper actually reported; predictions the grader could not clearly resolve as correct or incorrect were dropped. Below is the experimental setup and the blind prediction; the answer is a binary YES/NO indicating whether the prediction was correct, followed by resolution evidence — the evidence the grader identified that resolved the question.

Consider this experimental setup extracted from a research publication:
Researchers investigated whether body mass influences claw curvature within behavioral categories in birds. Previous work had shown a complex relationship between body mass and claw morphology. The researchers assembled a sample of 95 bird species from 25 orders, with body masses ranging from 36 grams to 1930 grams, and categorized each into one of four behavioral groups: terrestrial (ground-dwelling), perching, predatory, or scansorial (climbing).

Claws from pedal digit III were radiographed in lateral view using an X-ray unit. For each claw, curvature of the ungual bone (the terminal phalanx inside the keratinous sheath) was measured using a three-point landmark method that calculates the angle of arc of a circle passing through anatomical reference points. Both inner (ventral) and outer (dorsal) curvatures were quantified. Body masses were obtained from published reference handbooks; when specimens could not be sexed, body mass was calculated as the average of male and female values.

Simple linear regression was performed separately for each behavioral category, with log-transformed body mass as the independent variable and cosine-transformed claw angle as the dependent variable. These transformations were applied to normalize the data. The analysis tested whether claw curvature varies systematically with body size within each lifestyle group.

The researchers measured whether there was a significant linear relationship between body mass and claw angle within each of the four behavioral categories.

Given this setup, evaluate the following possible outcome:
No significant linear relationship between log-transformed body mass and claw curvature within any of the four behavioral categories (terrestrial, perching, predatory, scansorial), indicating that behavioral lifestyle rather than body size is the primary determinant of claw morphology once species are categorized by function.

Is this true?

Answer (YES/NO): YES